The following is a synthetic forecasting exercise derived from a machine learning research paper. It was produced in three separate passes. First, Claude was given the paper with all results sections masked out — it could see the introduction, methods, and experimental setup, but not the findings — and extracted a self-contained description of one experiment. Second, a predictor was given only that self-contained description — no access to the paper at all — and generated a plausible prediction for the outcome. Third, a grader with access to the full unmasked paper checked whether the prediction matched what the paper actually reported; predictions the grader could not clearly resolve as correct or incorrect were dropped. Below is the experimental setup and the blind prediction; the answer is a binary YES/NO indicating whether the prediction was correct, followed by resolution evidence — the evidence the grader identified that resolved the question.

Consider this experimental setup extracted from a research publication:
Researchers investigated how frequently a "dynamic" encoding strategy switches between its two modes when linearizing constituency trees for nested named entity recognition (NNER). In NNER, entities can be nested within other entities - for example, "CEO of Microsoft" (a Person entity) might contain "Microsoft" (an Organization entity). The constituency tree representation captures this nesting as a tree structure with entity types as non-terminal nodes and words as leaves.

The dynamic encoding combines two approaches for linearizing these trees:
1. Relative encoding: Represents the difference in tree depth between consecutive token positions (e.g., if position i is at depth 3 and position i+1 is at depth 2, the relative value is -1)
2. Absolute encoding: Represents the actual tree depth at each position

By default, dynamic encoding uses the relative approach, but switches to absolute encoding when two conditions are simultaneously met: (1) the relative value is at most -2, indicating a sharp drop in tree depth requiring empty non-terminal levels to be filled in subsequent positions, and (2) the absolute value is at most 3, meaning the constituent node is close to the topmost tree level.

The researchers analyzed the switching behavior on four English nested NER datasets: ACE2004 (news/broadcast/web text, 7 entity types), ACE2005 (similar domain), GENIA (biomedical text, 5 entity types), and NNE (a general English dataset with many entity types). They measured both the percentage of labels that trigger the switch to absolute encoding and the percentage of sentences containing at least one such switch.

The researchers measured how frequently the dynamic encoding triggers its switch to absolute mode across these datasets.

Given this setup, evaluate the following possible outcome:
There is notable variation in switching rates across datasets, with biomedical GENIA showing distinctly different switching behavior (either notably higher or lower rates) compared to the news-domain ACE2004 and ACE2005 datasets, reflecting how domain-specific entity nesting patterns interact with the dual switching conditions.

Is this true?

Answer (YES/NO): YES